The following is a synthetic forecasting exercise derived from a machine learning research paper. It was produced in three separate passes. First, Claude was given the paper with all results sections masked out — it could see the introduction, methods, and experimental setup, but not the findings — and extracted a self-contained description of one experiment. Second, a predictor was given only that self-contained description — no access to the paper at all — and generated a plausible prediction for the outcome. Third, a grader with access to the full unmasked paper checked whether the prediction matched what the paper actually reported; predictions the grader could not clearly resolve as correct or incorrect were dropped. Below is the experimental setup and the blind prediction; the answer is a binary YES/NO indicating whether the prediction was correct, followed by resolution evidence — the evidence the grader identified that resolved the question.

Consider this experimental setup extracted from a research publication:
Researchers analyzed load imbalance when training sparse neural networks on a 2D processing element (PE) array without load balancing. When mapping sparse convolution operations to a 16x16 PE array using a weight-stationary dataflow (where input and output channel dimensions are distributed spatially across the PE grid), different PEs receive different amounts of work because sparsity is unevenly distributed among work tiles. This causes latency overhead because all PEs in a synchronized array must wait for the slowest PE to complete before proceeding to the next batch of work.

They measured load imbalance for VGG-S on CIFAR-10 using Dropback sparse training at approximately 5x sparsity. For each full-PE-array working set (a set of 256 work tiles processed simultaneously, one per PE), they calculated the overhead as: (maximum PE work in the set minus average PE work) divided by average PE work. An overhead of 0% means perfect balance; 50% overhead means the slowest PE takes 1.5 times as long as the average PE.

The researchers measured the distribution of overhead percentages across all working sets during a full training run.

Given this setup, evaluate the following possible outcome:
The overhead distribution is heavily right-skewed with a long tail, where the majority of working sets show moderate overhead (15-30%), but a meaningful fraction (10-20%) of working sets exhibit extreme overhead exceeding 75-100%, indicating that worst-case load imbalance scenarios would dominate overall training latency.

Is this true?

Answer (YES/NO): NO